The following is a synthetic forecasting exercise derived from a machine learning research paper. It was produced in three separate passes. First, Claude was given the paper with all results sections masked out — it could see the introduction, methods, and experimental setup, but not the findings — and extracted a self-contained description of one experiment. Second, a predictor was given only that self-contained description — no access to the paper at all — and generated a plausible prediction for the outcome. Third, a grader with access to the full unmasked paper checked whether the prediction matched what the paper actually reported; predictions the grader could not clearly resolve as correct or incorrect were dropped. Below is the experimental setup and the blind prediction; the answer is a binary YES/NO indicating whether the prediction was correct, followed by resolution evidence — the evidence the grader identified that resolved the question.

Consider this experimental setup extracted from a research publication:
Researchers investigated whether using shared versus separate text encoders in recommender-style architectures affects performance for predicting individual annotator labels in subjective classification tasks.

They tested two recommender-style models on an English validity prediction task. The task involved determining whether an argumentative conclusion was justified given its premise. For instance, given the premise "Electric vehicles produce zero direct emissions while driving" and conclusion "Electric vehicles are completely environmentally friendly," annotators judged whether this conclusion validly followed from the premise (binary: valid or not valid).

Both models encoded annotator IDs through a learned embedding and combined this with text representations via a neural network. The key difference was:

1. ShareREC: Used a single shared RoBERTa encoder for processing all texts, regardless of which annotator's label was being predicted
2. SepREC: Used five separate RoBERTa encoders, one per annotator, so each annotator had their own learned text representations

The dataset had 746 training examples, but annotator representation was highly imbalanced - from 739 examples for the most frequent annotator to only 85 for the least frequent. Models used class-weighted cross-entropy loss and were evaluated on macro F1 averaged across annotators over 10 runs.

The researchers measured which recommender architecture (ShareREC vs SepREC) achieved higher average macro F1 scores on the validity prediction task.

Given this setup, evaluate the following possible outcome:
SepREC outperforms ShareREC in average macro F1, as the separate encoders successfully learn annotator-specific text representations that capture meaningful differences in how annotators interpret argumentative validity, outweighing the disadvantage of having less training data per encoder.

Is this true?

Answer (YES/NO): NO